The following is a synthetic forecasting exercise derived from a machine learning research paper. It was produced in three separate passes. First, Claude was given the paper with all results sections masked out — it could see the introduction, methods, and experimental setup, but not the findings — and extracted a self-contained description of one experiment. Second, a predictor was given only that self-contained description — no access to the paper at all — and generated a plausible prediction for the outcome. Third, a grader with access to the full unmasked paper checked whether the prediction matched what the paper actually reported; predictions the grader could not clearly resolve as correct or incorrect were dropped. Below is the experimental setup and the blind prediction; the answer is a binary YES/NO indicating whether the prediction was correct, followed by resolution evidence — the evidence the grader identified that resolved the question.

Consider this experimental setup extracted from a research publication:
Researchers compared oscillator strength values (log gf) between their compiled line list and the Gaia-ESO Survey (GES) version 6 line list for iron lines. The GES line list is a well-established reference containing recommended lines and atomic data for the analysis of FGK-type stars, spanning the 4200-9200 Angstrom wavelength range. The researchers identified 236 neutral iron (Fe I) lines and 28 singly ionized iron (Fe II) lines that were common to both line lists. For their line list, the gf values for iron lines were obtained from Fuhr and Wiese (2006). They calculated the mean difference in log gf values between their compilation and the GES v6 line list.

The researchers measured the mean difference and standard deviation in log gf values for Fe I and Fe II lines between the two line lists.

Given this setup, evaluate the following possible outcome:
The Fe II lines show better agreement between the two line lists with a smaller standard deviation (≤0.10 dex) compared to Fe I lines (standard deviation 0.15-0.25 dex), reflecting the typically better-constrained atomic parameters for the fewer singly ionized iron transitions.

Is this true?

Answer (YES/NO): YES